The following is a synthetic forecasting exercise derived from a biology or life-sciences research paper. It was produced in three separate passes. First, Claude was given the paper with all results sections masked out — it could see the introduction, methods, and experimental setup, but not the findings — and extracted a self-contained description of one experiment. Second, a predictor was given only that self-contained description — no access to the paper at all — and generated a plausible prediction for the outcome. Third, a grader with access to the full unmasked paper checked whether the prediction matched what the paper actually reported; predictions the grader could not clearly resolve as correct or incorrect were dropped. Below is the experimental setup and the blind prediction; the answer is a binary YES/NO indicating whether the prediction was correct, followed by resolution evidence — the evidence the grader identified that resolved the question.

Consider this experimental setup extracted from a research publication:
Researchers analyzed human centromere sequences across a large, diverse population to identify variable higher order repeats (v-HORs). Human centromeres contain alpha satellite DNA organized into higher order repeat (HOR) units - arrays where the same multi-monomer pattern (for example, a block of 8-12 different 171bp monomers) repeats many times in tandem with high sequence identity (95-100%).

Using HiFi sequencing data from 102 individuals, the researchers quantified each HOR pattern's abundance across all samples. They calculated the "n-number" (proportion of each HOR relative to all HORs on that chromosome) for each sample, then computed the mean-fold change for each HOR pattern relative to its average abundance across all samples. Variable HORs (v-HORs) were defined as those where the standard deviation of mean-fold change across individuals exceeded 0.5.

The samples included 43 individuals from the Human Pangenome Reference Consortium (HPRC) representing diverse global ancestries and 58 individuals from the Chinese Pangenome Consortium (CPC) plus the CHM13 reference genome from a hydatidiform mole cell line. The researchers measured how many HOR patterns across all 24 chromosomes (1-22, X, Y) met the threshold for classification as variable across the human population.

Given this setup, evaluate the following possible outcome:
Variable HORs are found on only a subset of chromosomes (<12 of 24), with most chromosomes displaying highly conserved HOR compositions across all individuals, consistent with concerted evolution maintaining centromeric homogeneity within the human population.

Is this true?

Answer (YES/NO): NO